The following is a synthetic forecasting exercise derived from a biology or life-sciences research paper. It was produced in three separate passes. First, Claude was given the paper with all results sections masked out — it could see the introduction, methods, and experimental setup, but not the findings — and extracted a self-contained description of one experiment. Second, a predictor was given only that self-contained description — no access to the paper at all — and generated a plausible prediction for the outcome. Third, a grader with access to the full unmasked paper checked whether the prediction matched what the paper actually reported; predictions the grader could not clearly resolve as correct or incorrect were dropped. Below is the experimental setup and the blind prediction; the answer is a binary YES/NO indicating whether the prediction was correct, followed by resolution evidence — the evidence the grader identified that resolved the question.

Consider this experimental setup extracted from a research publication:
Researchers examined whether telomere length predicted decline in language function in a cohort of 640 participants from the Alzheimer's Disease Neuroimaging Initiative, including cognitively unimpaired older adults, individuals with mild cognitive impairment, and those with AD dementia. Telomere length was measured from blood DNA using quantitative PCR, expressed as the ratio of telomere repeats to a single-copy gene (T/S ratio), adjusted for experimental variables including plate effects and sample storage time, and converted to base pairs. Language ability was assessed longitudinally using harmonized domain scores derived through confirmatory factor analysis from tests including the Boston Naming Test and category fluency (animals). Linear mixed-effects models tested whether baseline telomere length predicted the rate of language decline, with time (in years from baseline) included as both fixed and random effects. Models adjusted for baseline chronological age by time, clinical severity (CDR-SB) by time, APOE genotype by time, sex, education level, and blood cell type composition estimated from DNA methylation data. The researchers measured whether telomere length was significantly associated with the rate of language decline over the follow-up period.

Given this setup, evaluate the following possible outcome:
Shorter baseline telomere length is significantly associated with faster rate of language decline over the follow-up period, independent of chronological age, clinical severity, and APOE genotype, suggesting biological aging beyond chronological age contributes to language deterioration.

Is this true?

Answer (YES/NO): NO